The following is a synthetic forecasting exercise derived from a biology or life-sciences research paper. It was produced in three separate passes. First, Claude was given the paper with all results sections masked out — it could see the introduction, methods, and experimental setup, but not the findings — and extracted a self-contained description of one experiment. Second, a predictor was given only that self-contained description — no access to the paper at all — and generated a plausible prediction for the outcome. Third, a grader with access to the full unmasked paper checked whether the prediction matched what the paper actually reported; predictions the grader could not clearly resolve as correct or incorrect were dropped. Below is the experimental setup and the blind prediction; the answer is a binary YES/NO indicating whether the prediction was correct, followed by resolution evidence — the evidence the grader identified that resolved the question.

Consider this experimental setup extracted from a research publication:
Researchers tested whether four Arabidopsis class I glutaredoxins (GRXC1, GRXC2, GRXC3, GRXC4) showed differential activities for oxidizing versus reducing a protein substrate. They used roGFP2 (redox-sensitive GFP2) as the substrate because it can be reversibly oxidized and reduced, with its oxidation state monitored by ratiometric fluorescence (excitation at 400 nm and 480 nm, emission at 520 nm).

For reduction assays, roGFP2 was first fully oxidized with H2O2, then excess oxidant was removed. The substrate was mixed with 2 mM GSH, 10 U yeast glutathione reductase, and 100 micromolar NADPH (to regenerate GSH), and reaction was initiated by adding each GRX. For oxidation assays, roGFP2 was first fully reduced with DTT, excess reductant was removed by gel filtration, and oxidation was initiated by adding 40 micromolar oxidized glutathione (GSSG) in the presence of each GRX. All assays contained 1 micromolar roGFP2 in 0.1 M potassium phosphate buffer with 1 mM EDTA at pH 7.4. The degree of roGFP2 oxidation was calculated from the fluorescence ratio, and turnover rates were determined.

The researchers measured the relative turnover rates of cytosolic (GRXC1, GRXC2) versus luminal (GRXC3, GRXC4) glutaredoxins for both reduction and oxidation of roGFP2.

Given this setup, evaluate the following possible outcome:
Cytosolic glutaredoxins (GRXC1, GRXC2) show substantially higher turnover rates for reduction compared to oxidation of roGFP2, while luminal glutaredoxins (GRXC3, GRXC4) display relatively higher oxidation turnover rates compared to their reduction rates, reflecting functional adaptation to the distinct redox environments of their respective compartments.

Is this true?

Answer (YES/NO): NO